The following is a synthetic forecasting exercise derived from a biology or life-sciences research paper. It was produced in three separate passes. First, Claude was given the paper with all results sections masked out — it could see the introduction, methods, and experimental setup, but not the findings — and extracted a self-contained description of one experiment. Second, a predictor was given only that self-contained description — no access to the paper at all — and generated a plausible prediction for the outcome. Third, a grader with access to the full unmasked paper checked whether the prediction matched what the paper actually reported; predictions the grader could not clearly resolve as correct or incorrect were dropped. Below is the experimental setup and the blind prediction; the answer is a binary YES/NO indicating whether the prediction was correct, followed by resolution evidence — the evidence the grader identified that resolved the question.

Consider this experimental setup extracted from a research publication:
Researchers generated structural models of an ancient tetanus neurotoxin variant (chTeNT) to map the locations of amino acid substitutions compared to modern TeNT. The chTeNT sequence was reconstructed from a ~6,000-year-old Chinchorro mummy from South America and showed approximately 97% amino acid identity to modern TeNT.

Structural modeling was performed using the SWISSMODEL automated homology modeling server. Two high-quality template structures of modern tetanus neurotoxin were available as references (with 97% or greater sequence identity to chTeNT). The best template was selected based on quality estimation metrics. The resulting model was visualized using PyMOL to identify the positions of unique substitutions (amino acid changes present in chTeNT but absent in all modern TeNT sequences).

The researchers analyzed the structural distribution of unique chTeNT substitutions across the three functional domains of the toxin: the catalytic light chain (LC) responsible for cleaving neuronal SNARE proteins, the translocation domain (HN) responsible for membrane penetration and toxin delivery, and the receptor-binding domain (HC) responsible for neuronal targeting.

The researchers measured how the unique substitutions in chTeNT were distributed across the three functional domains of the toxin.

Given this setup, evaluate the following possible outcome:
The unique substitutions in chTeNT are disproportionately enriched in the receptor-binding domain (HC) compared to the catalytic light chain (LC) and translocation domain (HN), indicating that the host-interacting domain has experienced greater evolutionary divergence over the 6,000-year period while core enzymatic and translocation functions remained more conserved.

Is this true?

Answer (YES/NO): NO